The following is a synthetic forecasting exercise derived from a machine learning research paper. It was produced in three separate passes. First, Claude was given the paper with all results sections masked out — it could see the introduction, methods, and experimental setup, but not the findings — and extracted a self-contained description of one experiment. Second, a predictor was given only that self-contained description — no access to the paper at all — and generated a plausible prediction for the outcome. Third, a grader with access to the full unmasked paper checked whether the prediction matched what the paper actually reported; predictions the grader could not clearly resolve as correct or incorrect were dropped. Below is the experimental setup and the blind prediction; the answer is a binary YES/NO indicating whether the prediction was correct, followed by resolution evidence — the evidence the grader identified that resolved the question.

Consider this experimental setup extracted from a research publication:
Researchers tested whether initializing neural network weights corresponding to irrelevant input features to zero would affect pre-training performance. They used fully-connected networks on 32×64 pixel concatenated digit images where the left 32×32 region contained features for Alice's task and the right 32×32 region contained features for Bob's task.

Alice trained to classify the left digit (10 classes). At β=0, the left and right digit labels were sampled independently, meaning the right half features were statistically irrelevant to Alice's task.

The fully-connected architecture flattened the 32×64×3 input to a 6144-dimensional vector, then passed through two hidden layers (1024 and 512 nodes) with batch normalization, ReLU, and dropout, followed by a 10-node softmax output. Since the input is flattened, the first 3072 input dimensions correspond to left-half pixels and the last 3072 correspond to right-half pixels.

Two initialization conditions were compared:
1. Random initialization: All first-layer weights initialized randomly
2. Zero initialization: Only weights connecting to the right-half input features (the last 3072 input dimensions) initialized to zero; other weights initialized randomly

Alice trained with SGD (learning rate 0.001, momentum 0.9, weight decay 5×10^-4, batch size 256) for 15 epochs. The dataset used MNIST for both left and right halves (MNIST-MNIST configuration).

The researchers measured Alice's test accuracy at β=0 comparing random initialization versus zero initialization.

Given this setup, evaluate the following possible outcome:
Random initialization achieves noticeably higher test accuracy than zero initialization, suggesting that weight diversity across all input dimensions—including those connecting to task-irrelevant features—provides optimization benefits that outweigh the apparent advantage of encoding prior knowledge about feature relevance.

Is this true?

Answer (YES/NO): NO